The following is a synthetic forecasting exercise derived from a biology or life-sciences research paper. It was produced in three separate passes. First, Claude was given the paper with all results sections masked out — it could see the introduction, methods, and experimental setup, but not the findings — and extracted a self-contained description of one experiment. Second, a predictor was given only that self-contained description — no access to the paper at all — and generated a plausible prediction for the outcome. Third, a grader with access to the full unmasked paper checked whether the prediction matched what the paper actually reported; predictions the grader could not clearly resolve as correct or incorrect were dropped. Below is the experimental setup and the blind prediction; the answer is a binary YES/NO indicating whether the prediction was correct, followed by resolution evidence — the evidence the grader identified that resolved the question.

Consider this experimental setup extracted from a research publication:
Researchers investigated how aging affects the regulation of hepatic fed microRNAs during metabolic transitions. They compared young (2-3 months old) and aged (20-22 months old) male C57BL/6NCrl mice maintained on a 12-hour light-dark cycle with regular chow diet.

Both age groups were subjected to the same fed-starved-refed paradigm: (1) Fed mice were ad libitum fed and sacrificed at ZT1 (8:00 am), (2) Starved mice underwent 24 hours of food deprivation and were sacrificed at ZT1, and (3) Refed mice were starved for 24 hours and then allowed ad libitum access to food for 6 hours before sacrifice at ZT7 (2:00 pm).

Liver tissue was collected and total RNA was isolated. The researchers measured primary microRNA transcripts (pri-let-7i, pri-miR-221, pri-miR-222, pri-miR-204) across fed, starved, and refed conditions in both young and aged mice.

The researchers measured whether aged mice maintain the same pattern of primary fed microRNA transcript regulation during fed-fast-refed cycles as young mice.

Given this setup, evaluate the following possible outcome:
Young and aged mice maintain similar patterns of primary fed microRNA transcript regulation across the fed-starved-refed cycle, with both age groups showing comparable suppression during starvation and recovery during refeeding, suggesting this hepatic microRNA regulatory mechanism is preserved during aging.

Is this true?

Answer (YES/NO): NO